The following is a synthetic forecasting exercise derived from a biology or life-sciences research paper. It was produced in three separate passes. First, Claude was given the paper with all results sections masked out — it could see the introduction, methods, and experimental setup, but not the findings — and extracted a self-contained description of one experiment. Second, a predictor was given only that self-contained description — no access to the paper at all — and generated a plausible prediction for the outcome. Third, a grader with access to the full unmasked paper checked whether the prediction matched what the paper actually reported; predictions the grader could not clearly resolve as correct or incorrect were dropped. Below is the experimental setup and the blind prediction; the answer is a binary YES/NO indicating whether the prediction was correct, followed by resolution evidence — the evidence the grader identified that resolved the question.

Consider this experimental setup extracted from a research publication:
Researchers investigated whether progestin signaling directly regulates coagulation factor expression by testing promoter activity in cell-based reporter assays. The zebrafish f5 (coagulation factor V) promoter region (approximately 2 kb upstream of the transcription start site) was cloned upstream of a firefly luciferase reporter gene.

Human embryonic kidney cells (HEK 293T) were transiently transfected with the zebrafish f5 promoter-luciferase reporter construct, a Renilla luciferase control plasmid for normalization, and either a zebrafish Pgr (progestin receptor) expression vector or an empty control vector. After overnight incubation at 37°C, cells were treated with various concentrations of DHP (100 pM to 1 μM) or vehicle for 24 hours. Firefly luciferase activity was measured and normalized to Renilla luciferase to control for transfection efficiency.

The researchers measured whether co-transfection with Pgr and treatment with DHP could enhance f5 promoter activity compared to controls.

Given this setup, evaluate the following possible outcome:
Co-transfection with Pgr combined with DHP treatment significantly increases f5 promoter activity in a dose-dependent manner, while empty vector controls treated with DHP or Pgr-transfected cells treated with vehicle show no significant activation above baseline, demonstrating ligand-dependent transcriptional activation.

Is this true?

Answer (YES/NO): YES